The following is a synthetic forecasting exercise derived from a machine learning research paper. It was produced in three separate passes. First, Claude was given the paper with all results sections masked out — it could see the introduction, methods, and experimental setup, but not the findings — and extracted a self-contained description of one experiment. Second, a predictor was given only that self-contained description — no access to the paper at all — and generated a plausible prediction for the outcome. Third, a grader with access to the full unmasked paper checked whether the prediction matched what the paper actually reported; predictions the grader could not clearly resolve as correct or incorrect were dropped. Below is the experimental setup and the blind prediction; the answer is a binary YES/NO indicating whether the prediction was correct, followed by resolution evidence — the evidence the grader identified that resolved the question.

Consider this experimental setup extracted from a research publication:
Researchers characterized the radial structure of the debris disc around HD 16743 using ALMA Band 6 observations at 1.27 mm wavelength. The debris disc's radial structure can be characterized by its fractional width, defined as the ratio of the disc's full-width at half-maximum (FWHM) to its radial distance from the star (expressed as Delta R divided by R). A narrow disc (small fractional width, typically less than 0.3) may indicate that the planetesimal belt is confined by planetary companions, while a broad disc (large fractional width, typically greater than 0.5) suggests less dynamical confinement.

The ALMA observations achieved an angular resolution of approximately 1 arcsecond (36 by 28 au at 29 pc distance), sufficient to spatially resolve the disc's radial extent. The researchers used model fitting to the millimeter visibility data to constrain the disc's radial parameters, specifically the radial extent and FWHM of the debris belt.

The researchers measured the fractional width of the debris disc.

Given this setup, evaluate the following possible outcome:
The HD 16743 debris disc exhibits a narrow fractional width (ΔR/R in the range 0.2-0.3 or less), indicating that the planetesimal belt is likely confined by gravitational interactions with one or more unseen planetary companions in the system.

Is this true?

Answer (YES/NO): NO